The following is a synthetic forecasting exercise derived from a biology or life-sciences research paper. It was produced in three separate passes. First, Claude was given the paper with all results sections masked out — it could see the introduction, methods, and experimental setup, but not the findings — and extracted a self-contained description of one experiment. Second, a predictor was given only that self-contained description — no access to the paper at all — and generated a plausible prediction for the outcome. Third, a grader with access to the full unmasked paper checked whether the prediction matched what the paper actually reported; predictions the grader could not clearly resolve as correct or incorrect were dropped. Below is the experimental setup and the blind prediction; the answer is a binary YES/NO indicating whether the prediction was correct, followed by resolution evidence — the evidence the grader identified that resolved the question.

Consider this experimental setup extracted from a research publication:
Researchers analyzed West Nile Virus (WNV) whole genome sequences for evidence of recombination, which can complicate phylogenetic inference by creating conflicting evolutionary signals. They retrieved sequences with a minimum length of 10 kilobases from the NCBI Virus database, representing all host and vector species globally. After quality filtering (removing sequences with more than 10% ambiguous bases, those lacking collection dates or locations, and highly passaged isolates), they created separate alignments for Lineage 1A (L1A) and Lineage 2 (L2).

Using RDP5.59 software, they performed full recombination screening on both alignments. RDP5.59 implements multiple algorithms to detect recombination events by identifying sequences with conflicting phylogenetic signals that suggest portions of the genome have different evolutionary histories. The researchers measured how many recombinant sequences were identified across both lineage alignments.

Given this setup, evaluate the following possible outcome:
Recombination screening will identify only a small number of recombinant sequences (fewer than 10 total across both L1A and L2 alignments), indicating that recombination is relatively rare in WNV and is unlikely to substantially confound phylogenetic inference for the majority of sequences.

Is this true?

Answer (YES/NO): YES